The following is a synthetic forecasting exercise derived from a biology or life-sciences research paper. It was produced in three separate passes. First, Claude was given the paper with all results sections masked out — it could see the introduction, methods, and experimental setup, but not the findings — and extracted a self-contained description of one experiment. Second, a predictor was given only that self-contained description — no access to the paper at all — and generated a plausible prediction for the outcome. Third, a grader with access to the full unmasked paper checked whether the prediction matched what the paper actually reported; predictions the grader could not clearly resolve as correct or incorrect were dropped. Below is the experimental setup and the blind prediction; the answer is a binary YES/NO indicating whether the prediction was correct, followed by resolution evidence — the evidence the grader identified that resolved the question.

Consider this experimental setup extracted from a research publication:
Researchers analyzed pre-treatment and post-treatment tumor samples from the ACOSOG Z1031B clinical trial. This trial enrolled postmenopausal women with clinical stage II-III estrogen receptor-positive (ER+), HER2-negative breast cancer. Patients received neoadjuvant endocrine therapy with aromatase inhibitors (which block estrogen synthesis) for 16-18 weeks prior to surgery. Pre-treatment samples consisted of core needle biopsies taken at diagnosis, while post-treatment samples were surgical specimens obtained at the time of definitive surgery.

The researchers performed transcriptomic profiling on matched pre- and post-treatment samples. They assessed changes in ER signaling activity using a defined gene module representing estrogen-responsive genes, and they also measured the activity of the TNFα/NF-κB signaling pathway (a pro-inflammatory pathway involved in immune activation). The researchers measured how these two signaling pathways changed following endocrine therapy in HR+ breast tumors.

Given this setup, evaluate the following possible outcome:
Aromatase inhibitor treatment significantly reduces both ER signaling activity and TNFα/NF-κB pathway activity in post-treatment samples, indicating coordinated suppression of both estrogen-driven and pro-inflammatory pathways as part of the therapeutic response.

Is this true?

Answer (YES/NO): NO